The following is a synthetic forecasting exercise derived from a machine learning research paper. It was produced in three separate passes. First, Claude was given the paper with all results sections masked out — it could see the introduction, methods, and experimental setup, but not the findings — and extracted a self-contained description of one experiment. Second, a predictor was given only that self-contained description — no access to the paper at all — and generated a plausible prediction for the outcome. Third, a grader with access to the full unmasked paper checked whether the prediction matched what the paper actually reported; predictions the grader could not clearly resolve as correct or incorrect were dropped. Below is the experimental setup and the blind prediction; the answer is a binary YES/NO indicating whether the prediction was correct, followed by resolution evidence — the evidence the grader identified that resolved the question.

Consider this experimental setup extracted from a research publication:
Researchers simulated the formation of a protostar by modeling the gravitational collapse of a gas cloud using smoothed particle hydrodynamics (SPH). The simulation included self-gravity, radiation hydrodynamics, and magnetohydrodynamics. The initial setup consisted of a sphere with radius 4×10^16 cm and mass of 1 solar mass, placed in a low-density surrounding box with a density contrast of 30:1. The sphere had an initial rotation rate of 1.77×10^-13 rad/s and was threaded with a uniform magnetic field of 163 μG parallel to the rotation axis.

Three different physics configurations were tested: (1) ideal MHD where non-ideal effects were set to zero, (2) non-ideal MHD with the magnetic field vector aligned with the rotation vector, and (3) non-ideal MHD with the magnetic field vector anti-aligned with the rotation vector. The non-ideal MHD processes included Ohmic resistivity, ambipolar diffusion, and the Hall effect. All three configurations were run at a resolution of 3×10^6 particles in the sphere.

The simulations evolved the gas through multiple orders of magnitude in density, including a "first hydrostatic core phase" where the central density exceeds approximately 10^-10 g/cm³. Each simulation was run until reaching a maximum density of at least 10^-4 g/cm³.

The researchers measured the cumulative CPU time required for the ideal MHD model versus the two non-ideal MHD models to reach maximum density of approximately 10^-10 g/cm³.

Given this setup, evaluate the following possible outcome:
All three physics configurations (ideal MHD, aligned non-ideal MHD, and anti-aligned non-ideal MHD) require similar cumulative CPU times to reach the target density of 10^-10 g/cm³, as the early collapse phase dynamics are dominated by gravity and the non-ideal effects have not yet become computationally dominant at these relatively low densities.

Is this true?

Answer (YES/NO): YES